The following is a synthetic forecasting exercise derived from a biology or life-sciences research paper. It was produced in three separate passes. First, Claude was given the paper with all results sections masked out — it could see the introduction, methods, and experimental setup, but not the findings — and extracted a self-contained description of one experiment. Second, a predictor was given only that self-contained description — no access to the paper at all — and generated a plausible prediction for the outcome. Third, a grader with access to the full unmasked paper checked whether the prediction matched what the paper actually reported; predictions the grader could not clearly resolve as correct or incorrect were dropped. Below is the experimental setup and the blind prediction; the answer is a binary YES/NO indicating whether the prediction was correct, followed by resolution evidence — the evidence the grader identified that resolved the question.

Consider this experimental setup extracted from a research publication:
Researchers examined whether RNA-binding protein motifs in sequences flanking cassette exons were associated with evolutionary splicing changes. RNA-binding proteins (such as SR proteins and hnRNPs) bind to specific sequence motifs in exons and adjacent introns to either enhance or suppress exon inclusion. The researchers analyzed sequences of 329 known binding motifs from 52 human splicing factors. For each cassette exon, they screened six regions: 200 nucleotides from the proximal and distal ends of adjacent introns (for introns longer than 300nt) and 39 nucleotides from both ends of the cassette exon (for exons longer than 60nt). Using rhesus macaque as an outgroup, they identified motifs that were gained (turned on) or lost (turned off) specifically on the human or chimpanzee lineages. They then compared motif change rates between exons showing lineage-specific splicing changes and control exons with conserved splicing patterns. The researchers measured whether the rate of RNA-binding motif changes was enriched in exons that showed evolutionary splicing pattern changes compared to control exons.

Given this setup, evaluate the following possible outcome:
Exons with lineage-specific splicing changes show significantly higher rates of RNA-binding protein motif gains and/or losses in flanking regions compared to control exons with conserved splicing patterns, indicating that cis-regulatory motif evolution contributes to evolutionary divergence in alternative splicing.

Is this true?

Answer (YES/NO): NO